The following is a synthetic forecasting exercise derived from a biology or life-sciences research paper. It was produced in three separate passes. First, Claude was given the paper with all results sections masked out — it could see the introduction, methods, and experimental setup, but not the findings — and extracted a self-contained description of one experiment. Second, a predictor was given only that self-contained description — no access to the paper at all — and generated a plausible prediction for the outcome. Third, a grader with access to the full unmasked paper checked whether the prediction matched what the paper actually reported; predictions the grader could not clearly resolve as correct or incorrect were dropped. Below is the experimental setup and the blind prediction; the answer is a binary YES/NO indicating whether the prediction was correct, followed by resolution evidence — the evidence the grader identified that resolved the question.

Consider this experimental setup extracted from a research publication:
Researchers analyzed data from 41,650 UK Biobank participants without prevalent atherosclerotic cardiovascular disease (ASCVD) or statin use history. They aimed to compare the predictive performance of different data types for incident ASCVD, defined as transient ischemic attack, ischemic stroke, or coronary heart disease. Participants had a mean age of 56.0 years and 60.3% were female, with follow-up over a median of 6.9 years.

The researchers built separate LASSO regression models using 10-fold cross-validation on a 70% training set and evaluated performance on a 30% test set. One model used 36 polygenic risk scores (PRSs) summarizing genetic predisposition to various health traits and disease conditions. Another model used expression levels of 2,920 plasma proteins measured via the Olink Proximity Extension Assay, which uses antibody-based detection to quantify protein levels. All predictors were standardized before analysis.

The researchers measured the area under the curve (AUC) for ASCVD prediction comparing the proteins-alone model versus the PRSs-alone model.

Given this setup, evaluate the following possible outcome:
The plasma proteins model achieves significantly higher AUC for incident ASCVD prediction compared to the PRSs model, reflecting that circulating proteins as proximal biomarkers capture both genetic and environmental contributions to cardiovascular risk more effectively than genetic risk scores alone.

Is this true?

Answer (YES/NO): YES